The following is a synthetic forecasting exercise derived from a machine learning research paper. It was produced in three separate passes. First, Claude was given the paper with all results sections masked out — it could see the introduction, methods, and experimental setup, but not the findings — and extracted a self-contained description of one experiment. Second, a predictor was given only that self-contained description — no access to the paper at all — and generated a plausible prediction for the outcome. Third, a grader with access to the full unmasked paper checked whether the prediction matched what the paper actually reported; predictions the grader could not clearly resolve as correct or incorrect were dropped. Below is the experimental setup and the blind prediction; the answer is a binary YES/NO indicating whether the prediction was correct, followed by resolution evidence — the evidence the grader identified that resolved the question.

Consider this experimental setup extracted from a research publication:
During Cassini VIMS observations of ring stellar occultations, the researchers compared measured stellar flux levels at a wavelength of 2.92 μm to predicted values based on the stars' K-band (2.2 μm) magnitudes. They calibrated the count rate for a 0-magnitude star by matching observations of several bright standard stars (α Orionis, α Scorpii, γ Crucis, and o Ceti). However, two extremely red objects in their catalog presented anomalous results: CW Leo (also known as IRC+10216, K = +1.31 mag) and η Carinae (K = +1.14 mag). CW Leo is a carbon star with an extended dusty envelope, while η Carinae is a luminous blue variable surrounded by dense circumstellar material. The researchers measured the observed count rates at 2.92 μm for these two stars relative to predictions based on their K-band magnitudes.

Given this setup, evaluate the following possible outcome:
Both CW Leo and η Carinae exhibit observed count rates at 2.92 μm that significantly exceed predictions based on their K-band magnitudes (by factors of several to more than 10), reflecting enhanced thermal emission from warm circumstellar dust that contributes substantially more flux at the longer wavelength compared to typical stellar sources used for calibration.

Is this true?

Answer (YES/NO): YES